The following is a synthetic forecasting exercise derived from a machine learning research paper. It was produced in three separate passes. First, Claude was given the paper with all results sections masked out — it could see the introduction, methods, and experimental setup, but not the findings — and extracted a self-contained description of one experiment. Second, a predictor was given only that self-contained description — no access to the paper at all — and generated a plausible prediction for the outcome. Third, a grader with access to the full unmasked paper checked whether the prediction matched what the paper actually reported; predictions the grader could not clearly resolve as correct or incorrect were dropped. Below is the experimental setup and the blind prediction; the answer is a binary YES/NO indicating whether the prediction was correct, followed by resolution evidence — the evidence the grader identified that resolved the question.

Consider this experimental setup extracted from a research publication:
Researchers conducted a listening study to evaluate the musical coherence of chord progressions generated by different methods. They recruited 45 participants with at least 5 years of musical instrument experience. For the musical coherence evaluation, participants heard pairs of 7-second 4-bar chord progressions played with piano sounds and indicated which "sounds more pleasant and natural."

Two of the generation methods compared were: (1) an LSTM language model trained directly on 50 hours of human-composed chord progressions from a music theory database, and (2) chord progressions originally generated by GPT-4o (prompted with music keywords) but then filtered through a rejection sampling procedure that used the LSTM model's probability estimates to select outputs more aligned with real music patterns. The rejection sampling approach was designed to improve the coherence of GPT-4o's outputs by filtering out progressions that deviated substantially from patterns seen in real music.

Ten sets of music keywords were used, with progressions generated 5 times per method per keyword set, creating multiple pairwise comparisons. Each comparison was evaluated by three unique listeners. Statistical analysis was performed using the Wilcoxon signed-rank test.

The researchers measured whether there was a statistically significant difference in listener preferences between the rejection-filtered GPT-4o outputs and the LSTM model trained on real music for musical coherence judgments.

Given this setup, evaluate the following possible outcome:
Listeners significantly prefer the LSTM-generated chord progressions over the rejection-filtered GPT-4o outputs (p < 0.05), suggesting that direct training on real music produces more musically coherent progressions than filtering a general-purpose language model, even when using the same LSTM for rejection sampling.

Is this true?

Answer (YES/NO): NO